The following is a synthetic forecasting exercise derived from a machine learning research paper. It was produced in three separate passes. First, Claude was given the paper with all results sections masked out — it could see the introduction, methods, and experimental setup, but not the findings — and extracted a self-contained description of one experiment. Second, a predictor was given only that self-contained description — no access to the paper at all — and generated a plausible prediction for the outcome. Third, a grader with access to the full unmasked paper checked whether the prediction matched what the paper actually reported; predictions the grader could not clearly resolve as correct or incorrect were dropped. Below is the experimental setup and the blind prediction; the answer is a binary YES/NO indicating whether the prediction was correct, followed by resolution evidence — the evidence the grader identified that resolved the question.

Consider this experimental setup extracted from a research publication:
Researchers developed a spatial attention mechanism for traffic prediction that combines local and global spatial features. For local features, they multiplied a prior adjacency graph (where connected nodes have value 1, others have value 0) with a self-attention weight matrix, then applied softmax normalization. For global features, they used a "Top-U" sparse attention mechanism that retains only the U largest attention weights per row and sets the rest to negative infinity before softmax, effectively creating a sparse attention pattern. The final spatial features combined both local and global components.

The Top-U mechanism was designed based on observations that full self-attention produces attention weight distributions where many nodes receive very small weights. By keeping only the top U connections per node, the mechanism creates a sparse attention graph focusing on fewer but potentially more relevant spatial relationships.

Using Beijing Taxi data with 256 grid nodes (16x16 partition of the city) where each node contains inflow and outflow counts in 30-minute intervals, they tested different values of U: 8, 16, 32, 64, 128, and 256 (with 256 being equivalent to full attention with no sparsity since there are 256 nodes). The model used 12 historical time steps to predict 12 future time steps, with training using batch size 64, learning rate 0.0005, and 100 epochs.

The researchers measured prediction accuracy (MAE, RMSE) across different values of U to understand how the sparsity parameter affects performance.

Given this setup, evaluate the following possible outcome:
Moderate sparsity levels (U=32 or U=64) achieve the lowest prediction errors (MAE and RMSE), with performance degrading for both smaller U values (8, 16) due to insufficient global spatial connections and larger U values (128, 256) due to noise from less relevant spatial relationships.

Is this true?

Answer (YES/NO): NO